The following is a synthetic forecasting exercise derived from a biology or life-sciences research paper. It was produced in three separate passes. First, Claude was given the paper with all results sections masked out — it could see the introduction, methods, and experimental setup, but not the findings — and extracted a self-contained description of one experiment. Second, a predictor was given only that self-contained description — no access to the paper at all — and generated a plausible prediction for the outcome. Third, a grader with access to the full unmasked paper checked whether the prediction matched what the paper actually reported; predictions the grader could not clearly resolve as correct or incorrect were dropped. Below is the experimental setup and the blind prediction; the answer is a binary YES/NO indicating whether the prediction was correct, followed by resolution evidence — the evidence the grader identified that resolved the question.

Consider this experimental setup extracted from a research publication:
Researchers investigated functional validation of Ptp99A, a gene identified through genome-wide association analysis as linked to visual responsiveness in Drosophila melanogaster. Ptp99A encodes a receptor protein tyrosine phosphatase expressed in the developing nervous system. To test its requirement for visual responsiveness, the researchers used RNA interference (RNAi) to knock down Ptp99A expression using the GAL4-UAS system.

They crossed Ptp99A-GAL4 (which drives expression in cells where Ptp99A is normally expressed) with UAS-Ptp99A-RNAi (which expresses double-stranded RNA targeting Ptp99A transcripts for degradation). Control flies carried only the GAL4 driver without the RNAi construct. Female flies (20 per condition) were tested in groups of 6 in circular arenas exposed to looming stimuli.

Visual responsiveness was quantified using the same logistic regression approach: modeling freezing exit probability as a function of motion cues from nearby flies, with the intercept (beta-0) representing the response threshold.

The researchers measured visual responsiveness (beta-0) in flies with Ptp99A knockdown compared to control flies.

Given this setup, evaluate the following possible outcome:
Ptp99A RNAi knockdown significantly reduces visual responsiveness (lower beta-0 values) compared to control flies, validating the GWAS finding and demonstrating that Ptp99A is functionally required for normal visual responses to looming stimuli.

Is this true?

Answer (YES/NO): YES